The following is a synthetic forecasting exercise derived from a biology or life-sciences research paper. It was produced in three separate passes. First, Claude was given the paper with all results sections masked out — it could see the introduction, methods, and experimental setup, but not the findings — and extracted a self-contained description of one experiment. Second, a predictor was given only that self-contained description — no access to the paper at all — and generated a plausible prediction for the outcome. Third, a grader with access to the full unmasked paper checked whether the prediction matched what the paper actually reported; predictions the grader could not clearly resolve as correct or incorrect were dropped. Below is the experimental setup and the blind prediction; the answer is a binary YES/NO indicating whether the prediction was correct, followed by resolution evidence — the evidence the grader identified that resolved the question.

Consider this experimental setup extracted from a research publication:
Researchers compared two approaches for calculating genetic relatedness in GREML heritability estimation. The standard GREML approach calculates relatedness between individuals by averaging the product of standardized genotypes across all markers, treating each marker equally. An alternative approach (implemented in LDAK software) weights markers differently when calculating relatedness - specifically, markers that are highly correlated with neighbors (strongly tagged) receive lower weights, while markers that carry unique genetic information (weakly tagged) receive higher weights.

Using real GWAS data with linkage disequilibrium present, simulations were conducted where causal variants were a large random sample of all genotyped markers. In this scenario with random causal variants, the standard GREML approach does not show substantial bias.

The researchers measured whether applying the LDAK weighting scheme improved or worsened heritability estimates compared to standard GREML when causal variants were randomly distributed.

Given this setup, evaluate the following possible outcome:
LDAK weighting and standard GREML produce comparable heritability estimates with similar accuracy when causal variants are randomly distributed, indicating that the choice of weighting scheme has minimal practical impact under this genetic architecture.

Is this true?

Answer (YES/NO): NO